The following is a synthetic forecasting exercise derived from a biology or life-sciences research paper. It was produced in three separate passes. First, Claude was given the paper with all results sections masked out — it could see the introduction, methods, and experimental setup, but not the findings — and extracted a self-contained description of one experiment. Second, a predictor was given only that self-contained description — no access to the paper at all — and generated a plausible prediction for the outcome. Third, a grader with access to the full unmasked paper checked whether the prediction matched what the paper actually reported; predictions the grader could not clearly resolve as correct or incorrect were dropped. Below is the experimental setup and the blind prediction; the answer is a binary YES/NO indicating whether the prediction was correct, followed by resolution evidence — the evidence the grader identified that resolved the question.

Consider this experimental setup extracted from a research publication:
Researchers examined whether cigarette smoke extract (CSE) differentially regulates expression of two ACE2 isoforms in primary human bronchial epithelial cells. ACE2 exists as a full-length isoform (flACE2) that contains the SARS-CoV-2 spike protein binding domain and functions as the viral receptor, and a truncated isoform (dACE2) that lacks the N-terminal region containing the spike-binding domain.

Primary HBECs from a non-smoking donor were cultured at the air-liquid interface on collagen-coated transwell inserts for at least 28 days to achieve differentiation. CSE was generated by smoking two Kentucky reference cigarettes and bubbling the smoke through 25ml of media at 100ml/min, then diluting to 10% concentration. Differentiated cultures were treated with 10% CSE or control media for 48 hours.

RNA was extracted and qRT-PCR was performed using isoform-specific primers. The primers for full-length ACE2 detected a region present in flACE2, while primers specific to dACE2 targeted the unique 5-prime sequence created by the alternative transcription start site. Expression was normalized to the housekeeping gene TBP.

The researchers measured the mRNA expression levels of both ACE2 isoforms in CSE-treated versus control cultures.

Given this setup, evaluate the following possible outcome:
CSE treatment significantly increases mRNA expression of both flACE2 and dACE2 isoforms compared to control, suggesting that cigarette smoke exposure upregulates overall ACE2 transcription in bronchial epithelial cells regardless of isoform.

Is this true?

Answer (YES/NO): NO